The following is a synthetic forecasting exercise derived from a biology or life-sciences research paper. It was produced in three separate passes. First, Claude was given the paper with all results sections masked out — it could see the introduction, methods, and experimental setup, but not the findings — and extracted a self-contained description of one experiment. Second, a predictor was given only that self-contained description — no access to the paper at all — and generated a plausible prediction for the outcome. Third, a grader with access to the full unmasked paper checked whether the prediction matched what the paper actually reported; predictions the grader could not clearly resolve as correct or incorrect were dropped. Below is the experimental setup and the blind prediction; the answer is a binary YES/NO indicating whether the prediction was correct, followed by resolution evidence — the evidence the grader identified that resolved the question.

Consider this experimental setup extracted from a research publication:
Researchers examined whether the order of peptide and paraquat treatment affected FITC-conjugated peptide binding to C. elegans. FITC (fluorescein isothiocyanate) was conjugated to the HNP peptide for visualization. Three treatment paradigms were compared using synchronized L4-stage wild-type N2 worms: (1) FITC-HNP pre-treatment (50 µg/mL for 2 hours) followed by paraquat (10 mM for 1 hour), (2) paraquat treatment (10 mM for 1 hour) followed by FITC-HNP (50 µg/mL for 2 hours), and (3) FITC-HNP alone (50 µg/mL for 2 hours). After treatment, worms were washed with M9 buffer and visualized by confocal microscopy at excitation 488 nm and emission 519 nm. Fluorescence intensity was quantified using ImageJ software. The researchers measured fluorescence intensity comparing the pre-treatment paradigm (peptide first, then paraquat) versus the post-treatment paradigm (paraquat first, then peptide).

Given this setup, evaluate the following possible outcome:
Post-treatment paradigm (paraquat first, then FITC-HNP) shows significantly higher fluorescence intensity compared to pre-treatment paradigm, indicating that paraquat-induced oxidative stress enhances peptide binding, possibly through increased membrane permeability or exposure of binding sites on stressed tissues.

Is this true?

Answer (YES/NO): NO